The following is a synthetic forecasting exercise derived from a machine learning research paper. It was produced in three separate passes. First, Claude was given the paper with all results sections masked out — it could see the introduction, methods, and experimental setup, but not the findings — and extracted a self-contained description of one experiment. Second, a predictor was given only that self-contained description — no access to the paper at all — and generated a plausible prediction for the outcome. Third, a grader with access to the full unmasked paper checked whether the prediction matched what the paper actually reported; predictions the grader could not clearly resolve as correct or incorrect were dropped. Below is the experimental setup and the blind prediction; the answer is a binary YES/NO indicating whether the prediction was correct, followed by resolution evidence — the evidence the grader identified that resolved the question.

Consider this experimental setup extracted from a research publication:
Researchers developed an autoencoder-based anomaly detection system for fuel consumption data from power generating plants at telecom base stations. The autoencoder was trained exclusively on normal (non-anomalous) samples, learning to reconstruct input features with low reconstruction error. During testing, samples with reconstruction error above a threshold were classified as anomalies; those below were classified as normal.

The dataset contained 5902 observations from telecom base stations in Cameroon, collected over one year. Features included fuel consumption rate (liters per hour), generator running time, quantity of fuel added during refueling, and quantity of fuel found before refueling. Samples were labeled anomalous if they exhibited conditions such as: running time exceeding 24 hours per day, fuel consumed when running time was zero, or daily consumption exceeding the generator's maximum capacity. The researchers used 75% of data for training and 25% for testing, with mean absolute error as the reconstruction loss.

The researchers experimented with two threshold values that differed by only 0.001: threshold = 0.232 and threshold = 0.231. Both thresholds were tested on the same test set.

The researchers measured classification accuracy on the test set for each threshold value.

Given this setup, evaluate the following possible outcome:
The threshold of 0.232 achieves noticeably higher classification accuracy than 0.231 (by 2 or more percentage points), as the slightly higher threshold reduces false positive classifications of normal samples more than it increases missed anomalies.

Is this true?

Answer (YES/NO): YES